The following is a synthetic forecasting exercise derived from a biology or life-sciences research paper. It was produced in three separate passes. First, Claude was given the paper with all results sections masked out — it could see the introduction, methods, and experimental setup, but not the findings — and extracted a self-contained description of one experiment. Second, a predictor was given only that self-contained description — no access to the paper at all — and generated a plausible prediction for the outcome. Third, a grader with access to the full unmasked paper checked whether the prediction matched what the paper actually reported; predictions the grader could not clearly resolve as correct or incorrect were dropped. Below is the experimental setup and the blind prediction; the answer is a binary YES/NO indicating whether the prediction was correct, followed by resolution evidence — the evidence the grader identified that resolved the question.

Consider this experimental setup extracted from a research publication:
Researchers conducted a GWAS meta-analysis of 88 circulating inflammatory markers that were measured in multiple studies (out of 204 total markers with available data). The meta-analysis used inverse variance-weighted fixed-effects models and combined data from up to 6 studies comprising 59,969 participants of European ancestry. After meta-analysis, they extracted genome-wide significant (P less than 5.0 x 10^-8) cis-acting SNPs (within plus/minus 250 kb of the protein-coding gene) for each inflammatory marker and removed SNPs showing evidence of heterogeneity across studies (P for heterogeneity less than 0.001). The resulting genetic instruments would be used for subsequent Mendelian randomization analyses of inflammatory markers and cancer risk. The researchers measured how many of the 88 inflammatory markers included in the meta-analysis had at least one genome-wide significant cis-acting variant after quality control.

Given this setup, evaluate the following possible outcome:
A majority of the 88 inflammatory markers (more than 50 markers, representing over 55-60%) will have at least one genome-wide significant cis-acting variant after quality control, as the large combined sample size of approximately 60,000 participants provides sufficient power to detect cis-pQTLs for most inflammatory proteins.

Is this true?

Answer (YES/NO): NO